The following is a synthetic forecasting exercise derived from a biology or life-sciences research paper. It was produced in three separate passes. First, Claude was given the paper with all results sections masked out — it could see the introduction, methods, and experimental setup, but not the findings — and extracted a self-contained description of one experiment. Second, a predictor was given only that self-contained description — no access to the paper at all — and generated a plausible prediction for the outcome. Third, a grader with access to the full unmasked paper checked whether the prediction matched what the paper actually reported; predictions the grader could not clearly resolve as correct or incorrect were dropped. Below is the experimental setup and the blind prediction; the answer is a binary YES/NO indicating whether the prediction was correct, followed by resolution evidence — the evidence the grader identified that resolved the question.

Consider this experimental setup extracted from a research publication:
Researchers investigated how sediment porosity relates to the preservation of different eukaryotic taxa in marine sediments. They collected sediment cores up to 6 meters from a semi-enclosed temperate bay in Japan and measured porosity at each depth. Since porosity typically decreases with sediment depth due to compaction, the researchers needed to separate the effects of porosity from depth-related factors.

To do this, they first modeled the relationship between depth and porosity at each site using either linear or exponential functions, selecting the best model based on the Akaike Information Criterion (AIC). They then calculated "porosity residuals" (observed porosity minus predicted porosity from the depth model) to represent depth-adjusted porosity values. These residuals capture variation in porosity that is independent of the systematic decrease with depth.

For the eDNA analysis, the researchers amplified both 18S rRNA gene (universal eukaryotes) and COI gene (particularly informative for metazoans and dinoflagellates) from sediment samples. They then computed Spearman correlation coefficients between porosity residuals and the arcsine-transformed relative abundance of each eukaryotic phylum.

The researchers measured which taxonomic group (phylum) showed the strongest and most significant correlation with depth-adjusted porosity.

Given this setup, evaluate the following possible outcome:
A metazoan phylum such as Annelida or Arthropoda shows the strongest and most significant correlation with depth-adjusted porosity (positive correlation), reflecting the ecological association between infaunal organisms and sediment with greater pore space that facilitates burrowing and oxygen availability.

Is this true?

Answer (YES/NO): NO